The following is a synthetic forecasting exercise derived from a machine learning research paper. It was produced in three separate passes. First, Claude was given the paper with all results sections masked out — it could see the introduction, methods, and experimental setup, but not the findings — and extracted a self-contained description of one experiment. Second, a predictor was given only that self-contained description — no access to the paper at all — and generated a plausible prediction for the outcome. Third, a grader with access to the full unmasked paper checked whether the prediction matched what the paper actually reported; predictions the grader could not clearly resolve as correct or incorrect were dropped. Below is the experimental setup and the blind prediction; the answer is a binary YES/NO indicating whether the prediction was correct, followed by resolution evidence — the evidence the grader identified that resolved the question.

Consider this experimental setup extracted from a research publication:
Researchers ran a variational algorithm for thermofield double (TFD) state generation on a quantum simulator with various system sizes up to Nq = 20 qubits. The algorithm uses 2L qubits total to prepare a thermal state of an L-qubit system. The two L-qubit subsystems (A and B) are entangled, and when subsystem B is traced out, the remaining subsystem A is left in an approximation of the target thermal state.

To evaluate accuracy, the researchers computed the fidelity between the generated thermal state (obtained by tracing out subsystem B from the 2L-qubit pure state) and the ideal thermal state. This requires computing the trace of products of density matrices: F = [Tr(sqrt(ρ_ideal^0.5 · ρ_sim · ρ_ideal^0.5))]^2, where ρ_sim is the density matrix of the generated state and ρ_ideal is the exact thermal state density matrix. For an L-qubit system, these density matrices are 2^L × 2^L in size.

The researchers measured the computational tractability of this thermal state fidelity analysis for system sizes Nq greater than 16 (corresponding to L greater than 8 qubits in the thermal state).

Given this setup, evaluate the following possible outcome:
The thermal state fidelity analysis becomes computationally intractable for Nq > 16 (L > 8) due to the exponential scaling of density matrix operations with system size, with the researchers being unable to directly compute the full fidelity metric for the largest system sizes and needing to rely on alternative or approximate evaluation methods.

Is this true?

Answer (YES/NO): NO